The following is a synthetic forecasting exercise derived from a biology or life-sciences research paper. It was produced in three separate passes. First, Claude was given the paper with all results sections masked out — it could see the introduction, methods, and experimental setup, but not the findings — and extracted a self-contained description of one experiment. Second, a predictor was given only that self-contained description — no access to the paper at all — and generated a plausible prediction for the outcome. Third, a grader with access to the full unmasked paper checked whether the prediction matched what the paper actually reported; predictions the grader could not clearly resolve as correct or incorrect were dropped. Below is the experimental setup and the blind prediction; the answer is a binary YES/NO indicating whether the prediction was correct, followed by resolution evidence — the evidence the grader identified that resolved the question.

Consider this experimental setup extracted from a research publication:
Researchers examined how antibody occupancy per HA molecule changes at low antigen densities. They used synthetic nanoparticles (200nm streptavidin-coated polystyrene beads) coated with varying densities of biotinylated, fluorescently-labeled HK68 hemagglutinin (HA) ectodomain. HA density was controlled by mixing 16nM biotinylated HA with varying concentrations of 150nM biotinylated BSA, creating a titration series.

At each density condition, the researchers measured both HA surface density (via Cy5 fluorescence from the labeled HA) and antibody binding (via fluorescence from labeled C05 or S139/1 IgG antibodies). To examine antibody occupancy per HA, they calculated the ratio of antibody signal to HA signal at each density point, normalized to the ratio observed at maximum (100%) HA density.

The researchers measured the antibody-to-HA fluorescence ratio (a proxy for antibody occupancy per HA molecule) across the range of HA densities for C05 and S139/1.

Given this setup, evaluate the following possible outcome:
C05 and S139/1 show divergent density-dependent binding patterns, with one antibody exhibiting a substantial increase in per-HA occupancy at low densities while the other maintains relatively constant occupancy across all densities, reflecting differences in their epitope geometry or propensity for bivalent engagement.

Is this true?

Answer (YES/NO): NO